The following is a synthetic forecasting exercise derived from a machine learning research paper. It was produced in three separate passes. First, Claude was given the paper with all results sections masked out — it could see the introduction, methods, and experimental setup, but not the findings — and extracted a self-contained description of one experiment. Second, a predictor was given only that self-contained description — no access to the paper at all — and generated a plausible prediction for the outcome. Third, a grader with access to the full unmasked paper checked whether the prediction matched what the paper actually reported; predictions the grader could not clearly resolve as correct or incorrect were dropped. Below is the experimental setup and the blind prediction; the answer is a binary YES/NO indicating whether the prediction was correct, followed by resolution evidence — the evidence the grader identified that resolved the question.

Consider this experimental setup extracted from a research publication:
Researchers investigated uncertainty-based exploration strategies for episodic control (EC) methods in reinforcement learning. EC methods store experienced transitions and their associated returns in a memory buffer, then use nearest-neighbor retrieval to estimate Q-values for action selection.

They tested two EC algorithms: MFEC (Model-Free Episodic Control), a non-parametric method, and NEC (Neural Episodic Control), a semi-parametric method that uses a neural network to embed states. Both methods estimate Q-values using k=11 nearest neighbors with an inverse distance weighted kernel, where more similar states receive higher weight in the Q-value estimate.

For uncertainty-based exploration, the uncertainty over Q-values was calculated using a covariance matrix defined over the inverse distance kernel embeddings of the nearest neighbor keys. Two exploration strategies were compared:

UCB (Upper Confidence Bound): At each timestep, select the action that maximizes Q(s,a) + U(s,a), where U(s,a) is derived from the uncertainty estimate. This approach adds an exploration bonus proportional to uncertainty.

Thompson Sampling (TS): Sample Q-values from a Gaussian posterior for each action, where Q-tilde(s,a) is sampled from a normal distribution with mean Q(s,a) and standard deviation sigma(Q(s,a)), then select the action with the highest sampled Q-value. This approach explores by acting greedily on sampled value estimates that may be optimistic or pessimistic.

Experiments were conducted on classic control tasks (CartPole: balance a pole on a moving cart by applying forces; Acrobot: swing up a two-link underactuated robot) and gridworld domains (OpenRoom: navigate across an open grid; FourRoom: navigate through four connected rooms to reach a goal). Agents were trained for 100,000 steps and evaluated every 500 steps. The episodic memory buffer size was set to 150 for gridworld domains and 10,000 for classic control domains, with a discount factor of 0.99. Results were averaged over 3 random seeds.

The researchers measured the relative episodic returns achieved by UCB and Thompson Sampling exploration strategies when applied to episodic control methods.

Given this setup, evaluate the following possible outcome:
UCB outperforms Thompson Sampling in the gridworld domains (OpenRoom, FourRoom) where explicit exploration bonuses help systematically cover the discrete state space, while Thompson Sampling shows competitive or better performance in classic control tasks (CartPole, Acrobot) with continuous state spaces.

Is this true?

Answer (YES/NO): NO